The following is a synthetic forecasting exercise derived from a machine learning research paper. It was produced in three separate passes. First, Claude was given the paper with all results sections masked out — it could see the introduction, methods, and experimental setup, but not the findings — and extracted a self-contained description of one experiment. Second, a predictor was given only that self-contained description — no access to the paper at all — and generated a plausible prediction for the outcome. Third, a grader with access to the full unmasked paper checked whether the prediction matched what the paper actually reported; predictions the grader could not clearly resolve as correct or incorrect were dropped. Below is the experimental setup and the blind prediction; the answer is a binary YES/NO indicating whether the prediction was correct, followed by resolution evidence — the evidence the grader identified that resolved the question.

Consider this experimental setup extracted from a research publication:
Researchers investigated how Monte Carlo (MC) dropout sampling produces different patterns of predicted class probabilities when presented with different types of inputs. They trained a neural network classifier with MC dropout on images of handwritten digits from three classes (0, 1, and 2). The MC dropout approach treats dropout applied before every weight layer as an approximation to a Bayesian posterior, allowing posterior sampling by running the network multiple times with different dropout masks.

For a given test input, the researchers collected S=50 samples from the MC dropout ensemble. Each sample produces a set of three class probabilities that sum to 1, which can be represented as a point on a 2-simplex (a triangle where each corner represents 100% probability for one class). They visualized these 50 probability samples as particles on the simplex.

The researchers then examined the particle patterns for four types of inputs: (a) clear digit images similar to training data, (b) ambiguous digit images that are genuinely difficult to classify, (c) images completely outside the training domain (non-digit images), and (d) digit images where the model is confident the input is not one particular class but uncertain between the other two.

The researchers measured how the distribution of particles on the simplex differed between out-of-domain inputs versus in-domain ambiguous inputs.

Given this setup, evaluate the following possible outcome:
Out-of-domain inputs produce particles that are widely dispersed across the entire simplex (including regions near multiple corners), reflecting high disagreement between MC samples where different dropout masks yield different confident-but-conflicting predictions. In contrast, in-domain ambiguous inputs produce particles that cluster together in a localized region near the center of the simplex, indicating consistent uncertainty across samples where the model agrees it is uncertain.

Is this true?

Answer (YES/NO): YES